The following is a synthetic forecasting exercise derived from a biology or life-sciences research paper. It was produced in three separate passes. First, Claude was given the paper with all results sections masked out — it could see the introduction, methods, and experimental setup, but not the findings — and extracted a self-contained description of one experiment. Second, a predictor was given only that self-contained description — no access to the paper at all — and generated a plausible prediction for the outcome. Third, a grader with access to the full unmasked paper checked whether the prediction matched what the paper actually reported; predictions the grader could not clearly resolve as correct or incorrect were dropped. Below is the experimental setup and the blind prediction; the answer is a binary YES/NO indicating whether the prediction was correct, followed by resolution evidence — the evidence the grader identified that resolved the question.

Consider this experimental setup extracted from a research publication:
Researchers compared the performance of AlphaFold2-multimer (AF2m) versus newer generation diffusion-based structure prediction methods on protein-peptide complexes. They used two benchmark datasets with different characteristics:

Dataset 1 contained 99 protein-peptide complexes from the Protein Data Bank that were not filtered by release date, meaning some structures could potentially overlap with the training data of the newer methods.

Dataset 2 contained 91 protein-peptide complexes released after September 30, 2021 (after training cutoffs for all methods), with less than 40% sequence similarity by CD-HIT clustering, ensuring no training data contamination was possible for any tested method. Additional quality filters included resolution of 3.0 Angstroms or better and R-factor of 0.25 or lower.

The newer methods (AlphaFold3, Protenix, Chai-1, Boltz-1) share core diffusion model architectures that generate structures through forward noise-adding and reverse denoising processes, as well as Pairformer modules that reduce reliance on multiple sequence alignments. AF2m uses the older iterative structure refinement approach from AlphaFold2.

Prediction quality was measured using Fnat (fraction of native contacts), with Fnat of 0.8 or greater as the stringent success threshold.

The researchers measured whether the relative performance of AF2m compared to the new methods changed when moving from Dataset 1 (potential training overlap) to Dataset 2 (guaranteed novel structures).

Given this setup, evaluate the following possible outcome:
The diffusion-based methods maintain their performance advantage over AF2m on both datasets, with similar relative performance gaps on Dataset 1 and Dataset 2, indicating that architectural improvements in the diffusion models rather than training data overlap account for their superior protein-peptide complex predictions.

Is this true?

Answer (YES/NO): NO